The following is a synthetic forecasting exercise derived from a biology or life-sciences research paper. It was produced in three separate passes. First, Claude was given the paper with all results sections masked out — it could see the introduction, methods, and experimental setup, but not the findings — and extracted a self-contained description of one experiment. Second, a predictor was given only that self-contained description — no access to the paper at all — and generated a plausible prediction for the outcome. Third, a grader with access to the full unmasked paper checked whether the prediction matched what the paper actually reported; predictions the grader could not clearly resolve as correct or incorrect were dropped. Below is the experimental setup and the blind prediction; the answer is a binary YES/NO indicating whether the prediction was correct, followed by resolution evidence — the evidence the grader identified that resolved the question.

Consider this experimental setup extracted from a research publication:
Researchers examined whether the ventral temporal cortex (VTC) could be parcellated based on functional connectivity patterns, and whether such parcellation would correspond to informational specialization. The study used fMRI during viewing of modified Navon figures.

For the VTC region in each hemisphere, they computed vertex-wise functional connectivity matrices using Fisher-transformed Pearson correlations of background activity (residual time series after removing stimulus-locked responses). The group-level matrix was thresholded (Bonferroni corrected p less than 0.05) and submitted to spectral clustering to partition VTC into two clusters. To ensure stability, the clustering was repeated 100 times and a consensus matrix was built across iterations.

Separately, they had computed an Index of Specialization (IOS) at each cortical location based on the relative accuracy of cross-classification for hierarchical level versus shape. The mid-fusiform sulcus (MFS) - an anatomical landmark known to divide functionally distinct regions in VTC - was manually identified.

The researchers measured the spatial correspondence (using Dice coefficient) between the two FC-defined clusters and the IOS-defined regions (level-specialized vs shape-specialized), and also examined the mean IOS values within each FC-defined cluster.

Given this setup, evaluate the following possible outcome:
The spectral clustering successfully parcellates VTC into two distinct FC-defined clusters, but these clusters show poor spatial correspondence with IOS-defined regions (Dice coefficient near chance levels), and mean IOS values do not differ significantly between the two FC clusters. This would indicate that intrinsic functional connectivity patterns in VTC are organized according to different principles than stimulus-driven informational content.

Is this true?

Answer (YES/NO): NO